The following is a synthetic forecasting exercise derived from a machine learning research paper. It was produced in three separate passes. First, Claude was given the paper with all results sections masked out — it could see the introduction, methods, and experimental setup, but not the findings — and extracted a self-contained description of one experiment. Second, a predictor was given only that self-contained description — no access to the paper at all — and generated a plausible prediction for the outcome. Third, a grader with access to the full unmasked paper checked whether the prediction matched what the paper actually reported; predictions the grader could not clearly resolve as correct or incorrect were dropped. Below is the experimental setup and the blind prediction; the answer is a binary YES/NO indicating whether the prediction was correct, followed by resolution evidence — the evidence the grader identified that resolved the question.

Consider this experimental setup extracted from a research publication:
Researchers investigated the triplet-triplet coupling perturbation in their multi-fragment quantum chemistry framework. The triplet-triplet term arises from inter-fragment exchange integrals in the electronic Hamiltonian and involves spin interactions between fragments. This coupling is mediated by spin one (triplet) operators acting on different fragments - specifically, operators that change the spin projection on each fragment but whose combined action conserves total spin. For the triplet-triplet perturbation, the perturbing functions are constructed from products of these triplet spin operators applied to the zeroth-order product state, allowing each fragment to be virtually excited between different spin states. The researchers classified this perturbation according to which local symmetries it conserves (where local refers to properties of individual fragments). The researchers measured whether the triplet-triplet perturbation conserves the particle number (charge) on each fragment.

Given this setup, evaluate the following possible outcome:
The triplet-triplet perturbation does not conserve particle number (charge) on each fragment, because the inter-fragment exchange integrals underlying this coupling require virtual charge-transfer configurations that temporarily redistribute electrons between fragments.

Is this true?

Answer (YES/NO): NO